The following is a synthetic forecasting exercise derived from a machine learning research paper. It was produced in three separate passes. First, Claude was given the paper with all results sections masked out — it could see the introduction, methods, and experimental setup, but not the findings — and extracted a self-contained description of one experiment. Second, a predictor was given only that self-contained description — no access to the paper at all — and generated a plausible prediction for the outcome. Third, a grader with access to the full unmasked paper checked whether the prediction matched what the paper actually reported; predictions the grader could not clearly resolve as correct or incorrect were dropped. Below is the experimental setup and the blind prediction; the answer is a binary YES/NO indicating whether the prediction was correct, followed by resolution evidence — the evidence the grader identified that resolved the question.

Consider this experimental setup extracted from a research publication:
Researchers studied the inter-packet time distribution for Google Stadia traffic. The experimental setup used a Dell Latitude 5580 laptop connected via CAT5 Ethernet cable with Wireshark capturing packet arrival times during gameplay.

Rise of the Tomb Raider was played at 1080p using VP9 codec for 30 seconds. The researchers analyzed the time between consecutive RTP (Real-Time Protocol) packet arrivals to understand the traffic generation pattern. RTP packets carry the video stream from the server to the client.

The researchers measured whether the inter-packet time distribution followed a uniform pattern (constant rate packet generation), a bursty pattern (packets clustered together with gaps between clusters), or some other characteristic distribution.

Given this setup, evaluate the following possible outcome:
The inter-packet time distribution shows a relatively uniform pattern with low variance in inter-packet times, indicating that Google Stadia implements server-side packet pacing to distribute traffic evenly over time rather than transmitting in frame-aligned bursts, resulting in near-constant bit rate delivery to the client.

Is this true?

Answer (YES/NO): NO